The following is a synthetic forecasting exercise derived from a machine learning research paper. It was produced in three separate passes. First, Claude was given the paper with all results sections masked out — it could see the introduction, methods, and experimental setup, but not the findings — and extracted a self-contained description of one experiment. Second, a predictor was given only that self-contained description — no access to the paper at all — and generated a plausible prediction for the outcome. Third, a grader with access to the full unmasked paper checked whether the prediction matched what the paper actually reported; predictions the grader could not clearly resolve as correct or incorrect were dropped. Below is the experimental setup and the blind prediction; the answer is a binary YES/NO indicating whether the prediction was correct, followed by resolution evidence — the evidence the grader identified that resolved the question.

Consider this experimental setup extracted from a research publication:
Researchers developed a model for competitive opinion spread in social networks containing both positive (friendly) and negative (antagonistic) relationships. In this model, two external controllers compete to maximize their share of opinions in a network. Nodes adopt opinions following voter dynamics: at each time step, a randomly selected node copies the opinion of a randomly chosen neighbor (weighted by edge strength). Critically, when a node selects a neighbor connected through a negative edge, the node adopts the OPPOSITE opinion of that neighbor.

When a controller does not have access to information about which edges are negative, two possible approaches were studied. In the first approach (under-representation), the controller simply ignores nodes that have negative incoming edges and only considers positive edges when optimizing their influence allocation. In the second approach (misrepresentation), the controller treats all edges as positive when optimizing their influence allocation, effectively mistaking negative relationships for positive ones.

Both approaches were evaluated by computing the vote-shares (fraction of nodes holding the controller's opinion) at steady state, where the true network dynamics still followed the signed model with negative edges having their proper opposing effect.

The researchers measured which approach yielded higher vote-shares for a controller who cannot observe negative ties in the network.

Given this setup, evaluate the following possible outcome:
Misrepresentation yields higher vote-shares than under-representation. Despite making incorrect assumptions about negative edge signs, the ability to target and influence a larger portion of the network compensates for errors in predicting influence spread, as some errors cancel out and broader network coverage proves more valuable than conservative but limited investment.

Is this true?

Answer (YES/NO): NO